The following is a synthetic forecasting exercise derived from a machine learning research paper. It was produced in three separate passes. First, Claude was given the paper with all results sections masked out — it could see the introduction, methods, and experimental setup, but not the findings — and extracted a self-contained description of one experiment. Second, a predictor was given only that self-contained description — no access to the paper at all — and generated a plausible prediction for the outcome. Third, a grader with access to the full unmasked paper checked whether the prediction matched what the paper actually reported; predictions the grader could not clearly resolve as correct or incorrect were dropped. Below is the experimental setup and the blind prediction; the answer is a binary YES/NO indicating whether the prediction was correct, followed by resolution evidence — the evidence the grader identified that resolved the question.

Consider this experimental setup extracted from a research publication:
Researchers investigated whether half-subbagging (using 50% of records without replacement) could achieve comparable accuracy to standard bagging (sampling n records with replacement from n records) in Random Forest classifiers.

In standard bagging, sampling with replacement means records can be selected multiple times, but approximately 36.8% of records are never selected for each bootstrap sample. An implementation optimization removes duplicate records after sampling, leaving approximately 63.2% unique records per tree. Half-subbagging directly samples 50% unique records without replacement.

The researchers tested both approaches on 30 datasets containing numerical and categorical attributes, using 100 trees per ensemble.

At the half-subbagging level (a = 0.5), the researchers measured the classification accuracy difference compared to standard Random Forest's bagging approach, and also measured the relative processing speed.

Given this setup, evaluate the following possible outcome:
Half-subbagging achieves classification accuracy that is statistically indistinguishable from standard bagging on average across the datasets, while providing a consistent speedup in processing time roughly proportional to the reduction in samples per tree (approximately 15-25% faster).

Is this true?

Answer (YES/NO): NO